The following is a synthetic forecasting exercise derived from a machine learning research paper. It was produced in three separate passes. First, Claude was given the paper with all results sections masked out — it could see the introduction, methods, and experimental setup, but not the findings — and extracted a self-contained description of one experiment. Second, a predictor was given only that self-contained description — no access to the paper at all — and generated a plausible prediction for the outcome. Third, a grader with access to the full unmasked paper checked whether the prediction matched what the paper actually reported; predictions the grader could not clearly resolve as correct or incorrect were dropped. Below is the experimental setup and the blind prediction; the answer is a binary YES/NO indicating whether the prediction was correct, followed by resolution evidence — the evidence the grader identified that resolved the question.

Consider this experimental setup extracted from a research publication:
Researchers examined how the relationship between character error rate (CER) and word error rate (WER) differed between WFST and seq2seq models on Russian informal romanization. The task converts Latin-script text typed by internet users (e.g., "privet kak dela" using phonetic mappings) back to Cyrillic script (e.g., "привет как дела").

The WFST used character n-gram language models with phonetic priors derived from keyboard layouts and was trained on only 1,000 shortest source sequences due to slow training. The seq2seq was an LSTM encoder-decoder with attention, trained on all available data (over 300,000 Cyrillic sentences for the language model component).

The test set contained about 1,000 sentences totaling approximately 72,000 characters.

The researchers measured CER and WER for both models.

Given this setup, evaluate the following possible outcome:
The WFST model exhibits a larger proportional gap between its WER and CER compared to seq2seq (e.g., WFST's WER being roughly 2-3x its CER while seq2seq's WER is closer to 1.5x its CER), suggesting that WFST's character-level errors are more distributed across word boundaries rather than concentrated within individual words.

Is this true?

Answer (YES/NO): YES